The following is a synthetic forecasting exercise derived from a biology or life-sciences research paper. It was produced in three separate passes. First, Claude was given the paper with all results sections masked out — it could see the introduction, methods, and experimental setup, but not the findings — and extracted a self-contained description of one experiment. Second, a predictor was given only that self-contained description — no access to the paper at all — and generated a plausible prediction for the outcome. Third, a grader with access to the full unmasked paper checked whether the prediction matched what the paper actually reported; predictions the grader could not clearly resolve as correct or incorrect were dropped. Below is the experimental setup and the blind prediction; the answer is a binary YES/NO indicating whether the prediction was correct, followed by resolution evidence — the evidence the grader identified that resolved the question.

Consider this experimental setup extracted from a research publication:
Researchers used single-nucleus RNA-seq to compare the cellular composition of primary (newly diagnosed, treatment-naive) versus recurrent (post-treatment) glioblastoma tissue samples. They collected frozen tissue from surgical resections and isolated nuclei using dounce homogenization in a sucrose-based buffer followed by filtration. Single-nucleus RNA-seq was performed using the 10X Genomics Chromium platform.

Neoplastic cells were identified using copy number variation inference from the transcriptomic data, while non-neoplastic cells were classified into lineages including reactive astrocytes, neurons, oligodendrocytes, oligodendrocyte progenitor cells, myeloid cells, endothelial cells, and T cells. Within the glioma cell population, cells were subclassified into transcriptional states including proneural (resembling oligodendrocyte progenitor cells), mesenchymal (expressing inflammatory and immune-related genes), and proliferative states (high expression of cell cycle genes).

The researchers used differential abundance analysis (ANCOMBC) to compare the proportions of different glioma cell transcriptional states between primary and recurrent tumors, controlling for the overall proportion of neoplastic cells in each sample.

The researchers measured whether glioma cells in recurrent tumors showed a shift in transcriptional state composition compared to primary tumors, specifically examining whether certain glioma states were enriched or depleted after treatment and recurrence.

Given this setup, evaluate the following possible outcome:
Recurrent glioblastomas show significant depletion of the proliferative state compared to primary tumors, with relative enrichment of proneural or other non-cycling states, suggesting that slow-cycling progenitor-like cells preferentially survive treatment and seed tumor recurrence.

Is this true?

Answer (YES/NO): NO